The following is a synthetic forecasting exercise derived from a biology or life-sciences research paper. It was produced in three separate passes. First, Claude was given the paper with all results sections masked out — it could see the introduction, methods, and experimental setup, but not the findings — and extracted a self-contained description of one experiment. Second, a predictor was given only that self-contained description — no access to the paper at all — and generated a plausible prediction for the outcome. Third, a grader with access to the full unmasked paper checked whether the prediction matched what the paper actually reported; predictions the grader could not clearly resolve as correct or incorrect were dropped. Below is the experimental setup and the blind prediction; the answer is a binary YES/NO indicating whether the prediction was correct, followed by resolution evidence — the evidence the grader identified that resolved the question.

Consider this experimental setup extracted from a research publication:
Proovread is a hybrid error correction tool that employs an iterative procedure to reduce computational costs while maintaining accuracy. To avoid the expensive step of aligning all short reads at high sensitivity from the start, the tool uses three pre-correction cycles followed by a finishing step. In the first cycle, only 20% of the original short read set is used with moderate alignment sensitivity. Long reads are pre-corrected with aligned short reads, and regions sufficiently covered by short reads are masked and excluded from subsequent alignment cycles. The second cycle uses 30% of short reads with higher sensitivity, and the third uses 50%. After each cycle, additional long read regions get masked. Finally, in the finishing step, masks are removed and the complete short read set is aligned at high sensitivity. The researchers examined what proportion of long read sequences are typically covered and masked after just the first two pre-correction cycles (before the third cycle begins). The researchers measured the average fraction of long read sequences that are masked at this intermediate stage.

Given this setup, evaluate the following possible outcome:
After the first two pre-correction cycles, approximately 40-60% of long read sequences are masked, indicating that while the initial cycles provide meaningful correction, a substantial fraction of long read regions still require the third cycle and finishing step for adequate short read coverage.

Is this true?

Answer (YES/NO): NO